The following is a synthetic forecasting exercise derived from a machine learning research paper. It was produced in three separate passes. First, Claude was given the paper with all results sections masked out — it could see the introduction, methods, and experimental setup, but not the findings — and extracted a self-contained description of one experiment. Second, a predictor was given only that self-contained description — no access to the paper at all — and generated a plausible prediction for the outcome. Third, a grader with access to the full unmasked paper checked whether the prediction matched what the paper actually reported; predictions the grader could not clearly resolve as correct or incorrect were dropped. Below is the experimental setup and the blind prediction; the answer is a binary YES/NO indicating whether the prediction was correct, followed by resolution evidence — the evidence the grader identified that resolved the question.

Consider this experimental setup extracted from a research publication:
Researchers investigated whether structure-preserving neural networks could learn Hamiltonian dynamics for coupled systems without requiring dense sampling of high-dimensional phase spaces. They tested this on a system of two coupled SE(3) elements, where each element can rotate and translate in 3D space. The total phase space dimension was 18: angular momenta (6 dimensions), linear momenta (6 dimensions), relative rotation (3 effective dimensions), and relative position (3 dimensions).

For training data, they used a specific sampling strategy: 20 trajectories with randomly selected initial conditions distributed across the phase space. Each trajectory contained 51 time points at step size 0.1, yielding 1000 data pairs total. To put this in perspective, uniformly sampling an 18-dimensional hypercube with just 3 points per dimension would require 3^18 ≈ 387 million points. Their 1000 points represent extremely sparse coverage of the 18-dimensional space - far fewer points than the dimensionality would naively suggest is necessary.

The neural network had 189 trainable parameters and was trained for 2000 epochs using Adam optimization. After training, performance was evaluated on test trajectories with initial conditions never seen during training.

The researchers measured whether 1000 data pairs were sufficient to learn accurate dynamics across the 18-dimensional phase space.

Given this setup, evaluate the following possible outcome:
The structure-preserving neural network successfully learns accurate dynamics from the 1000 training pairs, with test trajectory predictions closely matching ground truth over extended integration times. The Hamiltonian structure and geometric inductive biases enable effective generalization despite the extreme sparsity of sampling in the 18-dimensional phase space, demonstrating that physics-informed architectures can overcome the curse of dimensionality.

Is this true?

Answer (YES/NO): NO